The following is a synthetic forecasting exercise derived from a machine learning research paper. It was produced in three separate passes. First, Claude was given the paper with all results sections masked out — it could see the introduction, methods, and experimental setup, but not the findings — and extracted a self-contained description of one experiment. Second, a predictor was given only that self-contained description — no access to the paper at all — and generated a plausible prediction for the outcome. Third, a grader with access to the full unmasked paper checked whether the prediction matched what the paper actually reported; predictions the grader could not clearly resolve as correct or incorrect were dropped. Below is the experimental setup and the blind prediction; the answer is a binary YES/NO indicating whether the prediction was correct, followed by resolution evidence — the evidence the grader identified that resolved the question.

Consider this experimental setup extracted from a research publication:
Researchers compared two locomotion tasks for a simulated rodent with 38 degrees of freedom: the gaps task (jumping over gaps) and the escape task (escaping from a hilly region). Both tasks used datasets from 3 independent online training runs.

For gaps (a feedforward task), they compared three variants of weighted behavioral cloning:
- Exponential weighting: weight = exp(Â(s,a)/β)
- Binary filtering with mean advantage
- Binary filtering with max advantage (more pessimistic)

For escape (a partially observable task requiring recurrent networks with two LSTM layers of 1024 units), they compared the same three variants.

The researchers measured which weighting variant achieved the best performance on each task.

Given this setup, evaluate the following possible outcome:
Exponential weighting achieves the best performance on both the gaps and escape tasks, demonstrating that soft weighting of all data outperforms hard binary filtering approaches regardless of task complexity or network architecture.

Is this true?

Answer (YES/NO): NO